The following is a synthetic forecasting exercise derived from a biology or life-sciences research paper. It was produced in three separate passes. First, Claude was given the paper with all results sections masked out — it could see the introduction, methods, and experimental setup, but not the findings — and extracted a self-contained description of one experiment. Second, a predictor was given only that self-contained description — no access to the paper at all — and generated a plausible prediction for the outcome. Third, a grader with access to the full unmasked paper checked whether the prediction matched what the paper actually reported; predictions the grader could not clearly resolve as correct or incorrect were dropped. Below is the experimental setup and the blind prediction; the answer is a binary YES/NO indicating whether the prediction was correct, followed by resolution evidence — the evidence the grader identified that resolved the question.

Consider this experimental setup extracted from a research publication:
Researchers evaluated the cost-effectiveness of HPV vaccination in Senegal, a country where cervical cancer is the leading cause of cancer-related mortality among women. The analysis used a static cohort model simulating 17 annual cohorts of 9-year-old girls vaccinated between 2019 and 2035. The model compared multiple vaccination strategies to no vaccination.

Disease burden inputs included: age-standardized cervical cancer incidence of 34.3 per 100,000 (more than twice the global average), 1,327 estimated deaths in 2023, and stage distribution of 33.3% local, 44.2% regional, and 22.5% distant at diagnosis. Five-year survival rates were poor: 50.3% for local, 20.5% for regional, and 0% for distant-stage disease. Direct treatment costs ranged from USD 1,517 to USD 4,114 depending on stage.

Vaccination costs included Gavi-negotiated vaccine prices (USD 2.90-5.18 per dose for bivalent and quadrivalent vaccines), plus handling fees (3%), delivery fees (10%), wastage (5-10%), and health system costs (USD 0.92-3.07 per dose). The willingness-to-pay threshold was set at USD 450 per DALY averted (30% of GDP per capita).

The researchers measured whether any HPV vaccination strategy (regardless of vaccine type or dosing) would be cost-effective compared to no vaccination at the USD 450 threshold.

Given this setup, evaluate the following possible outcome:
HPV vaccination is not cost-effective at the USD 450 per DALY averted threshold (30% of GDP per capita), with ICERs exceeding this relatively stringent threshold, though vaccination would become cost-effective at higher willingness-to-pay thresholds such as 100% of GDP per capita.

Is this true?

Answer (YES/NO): NO